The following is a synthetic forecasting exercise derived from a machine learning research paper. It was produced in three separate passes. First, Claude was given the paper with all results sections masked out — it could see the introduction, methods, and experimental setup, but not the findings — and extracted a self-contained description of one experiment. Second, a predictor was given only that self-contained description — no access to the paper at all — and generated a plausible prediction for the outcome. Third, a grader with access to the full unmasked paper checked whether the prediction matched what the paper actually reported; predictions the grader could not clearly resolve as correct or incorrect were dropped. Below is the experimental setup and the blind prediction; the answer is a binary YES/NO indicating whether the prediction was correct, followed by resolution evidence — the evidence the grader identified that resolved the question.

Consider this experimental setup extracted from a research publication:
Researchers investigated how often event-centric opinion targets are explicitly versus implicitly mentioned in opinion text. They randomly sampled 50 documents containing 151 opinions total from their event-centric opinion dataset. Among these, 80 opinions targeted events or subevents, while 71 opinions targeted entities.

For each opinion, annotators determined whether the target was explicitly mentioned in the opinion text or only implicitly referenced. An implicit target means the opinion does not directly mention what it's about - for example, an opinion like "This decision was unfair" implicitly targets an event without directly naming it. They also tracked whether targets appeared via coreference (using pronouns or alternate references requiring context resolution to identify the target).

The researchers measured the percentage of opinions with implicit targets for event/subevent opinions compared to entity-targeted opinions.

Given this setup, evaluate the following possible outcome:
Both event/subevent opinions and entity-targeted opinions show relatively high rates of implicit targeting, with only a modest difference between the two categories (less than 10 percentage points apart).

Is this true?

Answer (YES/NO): NO